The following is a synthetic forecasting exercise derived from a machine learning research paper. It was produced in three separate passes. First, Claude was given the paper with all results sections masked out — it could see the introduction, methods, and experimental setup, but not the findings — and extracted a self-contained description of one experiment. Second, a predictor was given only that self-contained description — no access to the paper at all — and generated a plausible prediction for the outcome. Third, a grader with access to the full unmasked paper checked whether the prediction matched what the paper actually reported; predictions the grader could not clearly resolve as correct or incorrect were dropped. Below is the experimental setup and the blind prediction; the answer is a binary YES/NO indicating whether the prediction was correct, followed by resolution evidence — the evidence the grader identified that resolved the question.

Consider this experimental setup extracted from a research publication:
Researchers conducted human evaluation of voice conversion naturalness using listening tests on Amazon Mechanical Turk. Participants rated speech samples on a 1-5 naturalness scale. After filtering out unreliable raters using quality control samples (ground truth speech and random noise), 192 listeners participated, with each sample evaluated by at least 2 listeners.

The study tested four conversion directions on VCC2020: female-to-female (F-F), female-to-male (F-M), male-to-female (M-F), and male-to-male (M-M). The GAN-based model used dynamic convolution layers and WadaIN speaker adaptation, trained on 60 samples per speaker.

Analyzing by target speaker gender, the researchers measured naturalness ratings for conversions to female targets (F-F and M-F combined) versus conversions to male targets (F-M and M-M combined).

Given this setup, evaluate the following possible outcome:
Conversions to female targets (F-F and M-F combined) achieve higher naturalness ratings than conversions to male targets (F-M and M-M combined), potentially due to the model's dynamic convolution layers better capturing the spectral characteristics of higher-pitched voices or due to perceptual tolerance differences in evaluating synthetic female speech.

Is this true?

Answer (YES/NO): YES